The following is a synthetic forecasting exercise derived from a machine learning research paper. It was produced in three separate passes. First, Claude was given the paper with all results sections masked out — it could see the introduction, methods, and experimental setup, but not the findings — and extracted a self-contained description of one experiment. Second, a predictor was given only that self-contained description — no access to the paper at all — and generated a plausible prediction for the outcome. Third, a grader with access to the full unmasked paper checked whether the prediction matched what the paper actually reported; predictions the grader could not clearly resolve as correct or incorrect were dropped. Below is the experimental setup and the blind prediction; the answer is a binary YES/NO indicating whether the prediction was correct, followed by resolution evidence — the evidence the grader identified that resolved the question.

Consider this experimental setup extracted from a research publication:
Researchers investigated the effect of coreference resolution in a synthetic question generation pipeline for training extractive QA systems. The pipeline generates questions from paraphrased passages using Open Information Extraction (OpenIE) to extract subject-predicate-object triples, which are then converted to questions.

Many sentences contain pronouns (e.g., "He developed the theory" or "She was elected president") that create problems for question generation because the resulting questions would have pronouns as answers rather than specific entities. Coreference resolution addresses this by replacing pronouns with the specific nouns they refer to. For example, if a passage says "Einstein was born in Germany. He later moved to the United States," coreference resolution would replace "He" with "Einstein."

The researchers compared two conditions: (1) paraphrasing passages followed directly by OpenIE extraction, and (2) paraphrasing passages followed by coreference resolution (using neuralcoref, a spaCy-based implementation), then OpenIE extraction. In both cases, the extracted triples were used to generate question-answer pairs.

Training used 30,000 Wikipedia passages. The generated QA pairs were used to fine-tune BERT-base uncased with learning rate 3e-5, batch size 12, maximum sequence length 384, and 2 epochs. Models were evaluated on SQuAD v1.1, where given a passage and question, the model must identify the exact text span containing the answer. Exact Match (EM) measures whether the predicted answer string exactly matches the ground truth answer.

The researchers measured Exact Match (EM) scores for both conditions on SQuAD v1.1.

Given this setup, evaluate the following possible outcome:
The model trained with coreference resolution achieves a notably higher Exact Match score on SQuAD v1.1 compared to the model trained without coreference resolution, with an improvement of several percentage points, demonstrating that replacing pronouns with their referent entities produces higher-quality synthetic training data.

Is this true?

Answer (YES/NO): YES